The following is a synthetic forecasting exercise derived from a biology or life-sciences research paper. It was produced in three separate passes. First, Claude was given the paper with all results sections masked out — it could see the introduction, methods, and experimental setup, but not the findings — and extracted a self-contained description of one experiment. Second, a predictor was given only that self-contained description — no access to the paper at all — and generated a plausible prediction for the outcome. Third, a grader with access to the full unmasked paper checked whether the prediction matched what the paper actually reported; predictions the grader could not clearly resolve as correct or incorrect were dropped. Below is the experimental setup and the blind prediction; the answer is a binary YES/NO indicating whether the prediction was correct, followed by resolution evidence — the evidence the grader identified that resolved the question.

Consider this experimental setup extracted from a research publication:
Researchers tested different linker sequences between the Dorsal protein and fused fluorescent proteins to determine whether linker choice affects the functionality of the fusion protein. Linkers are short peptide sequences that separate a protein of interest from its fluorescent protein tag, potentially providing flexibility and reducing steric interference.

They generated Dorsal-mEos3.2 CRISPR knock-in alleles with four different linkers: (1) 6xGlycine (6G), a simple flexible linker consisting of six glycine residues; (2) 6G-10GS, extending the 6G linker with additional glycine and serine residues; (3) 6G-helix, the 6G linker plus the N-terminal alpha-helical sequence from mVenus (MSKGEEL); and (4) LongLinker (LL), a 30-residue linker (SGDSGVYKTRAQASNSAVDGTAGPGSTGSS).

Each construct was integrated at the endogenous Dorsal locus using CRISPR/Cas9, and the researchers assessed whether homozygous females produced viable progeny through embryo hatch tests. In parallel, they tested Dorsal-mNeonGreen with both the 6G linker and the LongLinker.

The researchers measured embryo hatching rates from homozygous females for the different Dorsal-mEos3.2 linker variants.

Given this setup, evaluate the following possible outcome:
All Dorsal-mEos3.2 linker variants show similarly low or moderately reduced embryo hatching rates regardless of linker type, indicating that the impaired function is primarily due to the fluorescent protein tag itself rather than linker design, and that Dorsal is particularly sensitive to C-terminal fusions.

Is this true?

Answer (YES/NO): YES